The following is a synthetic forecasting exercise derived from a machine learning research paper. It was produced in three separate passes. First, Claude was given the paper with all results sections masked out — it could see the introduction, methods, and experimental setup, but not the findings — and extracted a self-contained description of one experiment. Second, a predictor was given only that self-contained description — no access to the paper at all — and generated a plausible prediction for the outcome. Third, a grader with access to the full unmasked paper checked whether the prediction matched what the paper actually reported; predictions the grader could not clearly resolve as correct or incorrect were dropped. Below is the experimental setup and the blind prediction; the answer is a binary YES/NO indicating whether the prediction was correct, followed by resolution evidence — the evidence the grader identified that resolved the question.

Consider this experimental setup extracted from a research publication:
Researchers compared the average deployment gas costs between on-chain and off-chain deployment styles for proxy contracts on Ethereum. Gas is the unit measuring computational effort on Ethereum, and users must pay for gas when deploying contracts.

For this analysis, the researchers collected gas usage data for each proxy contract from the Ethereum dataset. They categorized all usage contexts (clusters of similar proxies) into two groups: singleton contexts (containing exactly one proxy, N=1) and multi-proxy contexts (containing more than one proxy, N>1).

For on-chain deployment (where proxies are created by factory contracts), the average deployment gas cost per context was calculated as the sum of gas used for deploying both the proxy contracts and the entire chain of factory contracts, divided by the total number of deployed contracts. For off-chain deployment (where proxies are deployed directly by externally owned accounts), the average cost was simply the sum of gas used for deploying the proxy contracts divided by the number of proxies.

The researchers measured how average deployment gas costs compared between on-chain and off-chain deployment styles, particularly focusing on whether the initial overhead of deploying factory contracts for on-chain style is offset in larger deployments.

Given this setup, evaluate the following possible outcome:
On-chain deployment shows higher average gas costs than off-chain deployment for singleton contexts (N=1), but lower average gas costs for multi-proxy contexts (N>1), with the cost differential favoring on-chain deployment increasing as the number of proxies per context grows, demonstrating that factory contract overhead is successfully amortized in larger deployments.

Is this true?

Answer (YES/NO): YES